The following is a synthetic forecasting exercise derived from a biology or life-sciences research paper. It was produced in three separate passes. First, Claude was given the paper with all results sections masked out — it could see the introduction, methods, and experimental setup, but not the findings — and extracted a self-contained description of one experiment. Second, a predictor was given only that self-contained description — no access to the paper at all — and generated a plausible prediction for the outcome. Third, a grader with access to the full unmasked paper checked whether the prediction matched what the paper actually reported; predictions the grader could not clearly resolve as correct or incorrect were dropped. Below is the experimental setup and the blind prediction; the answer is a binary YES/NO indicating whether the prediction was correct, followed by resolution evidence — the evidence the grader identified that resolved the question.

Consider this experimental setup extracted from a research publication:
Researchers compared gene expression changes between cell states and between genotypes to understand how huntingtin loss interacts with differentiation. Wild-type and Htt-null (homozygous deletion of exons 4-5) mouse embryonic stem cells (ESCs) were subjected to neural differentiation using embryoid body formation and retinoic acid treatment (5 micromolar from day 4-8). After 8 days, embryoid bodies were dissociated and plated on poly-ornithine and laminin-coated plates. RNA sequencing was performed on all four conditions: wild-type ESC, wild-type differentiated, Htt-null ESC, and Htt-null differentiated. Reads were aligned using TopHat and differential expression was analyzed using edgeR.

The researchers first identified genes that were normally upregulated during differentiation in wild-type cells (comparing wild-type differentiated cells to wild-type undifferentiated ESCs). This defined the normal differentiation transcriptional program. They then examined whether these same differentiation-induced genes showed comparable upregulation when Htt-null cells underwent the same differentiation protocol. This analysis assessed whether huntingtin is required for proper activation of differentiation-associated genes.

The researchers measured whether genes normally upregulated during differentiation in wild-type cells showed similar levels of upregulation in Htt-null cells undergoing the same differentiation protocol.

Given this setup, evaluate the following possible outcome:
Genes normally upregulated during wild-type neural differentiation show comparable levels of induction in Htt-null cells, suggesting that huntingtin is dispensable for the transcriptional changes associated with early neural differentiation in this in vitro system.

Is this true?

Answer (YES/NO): NO